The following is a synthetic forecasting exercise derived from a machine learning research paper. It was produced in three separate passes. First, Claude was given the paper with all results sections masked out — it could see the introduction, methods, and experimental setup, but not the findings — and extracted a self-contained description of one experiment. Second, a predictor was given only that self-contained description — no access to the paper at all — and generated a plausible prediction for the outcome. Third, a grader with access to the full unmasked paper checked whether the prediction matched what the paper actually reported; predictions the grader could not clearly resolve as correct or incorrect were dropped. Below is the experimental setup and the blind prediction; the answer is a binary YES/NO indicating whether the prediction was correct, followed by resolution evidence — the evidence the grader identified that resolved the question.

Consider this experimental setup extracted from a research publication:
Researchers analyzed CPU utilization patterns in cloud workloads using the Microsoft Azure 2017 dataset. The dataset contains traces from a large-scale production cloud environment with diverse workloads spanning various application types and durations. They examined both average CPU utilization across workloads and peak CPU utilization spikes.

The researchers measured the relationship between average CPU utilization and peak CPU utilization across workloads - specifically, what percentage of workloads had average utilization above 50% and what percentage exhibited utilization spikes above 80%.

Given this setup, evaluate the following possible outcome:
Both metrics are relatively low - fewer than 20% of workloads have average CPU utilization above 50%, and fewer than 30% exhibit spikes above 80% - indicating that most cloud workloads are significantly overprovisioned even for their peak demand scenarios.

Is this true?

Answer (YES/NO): NO